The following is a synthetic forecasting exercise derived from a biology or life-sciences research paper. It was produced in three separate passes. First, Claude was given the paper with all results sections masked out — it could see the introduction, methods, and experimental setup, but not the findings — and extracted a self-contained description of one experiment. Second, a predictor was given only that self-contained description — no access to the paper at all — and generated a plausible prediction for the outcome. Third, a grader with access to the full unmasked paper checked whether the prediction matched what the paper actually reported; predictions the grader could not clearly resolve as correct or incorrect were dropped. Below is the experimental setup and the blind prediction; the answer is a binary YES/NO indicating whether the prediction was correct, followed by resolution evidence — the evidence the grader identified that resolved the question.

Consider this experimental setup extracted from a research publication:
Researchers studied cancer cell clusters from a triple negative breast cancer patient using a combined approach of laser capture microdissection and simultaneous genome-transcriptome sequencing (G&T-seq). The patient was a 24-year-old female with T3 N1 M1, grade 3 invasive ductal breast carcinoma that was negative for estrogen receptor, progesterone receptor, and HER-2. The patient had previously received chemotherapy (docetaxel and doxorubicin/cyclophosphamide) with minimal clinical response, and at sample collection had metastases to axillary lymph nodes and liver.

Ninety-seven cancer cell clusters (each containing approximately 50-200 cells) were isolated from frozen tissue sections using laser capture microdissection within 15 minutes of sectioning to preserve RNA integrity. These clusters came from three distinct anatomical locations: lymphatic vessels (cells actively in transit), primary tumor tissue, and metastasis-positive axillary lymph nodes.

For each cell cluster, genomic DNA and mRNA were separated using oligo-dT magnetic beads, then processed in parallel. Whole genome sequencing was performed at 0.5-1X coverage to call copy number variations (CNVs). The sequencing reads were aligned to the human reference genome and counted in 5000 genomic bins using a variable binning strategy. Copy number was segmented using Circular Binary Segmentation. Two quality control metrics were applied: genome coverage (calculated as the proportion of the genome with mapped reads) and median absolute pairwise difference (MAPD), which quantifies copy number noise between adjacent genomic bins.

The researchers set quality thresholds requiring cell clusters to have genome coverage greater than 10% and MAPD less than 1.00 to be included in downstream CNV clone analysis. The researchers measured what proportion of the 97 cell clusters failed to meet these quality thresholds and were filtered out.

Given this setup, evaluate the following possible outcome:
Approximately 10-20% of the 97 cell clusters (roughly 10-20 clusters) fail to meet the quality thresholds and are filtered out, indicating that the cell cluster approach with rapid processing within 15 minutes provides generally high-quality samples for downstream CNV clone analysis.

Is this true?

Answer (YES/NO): YES